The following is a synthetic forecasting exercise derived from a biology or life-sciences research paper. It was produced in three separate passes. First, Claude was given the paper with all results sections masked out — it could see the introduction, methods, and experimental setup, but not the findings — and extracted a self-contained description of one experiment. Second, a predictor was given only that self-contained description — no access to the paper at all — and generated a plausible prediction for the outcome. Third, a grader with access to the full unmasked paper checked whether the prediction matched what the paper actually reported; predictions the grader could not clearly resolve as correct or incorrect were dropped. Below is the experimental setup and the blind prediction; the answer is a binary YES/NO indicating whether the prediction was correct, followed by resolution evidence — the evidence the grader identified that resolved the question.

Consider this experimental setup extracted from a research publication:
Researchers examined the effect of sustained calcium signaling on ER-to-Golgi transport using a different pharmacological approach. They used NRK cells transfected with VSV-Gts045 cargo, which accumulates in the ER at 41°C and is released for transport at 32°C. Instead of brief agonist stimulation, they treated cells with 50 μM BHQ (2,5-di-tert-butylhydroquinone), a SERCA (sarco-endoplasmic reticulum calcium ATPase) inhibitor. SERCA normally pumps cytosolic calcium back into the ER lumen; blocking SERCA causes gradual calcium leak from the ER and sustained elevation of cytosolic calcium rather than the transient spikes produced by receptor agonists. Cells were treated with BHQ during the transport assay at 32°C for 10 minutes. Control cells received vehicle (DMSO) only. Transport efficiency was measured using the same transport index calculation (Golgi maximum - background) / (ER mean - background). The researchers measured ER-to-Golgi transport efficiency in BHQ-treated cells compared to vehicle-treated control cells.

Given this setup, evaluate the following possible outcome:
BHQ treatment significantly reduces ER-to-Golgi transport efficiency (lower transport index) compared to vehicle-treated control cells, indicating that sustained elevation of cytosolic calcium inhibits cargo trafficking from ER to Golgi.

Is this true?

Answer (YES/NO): NO